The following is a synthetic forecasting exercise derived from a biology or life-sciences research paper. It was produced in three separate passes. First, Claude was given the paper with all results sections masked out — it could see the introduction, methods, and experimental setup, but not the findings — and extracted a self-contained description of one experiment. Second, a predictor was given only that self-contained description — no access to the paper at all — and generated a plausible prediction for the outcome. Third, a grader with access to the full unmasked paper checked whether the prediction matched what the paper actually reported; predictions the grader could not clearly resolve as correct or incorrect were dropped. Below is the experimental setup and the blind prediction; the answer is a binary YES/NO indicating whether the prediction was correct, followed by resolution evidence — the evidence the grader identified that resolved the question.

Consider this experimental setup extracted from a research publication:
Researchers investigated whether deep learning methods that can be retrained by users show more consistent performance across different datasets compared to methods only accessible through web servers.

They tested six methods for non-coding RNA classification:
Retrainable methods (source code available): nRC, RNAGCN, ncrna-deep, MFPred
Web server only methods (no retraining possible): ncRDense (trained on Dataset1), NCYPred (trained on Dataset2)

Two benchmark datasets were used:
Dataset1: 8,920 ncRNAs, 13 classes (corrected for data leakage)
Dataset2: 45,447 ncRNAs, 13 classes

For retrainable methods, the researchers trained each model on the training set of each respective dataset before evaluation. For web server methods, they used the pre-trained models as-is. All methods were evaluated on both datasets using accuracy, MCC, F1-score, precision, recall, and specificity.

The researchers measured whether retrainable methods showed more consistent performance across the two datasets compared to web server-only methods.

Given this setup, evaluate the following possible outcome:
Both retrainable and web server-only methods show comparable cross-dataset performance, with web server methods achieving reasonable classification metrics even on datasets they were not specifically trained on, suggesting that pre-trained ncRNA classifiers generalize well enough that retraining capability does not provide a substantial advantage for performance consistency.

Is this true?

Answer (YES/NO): NO